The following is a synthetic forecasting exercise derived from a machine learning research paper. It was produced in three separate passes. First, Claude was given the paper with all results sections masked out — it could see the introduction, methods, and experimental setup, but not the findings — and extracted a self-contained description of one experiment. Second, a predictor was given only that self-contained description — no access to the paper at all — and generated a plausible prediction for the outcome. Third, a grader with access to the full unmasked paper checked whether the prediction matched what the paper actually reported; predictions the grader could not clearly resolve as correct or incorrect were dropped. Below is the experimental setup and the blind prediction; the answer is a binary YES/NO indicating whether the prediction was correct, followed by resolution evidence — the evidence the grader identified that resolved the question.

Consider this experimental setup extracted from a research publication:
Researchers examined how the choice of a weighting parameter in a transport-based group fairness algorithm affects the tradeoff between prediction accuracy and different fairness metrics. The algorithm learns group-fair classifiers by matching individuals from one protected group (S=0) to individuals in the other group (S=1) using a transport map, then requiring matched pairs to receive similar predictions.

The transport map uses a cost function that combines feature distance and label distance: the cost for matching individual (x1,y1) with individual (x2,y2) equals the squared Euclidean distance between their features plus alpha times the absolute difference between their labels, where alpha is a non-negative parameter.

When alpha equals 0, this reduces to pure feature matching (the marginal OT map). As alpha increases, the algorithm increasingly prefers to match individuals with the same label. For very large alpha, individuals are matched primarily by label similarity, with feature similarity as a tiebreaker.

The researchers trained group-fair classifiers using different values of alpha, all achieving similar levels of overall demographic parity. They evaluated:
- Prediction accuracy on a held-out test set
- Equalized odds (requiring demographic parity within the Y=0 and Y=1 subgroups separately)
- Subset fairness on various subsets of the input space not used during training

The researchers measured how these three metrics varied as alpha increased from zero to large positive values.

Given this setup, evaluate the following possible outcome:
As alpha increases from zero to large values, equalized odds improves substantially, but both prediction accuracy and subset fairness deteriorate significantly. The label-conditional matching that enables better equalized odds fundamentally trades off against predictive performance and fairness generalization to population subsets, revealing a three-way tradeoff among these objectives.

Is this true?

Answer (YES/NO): NO